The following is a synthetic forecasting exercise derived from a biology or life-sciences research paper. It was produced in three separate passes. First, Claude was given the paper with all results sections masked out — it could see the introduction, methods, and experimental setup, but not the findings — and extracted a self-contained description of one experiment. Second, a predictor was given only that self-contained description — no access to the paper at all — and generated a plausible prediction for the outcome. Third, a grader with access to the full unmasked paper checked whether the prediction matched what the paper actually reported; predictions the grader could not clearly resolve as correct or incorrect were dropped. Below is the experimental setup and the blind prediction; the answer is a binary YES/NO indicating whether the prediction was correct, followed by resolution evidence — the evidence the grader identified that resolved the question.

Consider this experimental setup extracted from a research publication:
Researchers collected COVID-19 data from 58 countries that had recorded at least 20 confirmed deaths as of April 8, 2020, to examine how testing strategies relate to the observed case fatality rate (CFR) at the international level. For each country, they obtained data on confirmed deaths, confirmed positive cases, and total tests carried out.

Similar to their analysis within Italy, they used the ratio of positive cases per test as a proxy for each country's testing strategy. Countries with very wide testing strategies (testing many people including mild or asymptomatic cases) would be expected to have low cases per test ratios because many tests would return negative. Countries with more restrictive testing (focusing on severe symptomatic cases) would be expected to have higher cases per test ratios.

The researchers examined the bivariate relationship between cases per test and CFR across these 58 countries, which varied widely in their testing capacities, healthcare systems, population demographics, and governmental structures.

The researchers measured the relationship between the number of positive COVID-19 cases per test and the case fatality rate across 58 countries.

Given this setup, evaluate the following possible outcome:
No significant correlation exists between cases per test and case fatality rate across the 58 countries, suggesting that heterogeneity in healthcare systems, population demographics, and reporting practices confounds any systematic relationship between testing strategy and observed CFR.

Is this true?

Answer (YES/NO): NO